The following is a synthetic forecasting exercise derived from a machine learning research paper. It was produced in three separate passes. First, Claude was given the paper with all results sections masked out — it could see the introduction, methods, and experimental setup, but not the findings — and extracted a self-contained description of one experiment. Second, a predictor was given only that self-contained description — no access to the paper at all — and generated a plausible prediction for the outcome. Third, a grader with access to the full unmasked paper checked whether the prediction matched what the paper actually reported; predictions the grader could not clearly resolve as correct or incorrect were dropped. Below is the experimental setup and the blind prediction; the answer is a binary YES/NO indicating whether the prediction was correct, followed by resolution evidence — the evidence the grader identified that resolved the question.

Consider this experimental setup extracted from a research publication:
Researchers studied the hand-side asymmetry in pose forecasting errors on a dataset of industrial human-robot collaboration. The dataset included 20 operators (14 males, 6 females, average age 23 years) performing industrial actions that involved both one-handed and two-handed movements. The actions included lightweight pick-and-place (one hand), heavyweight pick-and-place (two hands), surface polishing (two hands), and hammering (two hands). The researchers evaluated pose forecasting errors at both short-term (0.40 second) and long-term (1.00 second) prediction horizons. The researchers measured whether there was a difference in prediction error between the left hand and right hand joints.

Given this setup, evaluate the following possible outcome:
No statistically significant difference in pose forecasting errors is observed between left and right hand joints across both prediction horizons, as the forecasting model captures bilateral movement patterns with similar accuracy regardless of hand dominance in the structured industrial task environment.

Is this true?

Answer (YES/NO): NO